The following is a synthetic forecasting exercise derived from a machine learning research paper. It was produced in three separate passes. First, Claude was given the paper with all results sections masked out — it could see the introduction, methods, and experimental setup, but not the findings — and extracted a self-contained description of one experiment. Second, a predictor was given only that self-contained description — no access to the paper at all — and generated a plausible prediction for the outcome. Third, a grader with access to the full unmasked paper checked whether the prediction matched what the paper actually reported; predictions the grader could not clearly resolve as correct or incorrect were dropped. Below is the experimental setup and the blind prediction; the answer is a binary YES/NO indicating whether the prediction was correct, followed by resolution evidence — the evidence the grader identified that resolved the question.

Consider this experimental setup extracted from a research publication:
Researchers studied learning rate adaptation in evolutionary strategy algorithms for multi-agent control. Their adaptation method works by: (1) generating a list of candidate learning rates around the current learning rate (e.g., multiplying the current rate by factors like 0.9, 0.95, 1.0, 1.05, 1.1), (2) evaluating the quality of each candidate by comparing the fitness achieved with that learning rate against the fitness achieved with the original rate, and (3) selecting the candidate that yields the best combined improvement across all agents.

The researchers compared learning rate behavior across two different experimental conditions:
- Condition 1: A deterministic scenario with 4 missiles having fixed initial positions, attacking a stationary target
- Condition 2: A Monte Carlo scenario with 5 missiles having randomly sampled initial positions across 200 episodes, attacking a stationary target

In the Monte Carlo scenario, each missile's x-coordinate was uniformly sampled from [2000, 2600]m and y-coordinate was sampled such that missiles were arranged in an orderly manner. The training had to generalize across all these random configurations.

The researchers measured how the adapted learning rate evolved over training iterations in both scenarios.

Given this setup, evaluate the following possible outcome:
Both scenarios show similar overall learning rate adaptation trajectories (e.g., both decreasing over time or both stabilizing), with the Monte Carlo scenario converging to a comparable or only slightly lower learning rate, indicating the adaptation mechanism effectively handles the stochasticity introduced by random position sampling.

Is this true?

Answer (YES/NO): NO